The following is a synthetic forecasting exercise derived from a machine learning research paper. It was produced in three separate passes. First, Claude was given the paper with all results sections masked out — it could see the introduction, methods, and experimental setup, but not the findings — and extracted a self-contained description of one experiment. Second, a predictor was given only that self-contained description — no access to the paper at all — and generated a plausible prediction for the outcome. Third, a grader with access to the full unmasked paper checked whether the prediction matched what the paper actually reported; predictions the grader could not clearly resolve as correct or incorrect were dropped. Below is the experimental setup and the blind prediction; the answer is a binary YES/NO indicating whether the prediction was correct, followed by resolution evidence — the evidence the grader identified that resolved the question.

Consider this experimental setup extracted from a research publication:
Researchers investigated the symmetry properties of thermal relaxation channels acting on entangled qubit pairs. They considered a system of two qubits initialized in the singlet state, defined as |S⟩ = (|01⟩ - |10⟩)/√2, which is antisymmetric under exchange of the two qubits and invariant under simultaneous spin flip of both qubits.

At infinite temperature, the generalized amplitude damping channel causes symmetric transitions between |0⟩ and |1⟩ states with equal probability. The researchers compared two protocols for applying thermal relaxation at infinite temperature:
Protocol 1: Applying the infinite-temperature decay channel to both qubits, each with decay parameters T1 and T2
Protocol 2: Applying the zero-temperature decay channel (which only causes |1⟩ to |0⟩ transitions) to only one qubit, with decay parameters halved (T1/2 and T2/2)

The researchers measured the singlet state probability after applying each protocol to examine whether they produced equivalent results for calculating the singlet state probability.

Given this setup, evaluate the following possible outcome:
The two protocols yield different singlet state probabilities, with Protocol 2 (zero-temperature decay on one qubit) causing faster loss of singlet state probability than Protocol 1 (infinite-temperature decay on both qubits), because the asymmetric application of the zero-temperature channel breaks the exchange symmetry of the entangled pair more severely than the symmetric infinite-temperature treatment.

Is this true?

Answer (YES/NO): NO